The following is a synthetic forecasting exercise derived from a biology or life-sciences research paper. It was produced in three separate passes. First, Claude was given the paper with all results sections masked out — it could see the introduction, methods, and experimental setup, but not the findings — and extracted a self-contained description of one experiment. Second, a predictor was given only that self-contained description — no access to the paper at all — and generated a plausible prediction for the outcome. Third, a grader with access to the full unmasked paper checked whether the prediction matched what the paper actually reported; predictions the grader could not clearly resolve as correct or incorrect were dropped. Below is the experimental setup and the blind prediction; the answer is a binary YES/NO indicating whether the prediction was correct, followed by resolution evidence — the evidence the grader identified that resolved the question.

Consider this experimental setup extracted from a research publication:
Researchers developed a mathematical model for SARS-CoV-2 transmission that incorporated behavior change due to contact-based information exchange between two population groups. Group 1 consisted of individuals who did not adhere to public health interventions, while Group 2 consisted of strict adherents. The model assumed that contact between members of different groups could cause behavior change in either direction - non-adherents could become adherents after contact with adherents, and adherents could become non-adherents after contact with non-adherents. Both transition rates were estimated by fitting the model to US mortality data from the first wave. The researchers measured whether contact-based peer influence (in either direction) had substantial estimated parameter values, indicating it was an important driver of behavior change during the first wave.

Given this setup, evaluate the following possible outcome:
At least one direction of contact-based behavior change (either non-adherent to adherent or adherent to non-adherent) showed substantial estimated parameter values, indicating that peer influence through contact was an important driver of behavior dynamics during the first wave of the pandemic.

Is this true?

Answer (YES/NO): NO